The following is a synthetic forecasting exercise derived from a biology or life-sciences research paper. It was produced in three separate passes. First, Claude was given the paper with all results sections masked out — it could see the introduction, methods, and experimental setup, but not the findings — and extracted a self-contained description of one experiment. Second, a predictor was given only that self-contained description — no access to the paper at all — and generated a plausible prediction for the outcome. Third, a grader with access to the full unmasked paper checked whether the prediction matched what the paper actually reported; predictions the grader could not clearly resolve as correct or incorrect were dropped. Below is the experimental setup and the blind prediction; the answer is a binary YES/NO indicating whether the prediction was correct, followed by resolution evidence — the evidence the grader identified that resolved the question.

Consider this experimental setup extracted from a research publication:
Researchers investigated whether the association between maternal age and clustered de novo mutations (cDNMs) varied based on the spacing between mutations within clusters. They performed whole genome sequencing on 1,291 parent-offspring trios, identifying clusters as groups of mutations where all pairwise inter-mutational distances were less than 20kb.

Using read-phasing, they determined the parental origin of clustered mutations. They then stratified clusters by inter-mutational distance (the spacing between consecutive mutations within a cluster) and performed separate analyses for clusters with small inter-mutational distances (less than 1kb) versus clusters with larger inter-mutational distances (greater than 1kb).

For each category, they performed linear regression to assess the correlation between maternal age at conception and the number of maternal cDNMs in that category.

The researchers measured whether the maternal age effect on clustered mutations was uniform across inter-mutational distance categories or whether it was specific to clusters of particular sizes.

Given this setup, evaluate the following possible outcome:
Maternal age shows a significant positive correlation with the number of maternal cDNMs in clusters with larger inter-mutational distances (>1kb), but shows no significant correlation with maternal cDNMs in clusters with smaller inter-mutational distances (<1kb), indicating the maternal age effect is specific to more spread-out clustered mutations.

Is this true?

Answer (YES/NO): YES